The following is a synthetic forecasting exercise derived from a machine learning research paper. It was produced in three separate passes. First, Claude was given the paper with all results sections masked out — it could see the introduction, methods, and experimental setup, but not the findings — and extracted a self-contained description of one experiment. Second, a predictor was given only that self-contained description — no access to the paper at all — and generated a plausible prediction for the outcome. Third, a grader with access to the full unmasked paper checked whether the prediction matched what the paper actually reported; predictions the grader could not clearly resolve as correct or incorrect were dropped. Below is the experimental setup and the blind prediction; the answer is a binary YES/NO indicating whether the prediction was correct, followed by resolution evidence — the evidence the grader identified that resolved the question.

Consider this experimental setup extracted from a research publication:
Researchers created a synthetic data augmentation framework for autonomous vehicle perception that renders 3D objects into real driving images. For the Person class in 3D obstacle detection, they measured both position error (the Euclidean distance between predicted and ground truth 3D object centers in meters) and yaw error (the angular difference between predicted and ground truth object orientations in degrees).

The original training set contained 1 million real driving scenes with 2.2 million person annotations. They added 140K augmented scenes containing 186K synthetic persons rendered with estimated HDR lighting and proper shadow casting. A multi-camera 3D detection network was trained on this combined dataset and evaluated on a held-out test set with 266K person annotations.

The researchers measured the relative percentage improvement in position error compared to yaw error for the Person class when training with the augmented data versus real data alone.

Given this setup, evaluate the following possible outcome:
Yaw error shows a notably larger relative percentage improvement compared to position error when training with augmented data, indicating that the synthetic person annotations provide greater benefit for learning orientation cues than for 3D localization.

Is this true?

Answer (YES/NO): NO